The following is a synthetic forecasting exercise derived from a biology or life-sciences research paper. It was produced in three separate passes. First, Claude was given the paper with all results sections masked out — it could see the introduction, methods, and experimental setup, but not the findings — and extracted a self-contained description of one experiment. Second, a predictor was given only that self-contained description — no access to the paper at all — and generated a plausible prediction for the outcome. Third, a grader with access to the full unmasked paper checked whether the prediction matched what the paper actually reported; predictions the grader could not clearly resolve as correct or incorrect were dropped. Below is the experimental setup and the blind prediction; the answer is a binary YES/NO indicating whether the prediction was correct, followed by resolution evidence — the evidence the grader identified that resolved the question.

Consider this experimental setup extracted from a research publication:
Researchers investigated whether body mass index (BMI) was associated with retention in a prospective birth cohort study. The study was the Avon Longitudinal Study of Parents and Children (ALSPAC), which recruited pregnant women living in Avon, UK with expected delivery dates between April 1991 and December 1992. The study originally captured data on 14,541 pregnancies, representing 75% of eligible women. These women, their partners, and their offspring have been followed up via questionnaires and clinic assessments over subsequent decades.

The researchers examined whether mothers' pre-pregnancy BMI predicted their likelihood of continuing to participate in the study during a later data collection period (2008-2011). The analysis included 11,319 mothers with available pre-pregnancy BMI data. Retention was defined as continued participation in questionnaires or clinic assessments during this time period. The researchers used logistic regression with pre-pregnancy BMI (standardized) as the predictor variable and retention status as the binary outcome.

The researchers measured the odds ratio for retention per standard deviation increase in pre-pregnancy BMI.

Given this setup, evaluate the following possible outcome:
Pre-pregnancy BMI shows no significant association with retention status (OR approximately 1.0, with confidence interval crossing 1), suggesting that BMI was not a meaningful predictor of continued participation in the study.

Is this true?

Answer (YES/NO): NO